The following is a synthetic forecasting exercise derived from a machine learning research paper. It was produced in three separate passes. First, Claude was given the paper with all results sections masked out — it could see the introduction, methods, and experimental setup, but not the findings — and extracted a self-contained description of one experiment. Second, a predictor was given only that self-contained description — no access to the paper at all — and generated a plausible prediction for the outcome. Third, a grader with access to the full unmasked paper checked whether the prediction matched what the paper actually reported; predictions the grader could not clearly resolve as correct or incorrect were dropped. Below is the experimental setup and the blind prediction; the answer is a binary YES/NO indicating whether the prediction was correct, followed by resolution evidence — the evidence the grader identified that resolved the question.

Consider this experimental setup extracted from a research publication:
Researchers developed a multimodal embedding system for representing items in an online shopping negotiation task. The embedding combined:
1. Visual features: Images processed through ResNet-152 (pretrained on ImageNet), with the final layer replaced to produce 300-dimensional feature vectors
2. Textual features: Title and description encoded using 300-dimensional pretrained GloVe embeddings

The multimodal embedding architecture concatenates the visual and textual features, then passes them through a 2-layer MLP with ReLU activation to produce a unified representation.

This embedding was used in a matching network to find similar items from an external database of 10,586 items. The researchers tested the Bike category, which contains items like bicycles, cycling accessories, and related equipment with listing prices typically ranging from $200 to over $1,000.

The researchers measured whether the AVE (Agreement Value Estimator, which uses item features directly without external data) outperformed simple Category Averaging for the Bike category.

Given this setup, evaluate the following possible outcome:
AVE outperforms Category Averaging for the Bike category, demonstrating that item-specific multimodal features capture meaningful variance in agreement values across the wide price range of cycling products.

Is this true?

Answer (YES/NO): YES